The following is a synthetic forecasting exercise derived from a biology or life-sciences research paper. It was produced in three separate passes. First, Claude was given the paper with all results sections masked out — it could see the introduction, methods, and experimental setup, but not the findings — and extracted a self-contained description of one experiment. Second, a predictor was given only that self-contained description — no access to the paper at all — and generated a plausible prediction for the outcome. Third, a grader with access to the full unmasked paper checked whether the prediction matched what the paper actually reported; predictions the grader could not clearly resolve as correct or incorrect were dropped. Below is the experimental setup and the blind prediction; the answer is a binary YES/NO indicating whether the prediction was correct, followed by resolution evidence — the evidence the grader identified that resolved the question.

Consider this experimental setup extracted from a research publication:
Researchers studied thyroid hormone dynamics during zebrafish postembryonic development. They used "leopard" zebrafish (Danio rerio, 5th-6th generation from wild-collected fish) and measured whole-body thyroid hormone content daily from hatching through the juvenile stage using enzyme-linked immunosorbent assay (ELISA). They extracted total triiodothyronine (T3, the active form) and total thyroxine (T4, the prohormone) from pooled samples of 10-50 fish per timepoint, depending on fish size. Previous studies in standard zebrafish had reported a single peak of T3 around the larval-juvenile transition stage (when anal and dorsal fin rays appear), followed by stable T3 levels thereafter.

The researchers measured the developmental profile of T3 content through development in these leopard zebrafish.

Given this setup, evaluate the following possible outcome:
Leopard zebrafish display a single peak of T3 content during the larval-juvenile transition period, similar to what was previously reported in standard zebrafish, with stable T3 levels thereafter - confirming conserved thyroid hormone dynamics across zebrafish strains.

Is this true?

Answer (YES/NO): NO